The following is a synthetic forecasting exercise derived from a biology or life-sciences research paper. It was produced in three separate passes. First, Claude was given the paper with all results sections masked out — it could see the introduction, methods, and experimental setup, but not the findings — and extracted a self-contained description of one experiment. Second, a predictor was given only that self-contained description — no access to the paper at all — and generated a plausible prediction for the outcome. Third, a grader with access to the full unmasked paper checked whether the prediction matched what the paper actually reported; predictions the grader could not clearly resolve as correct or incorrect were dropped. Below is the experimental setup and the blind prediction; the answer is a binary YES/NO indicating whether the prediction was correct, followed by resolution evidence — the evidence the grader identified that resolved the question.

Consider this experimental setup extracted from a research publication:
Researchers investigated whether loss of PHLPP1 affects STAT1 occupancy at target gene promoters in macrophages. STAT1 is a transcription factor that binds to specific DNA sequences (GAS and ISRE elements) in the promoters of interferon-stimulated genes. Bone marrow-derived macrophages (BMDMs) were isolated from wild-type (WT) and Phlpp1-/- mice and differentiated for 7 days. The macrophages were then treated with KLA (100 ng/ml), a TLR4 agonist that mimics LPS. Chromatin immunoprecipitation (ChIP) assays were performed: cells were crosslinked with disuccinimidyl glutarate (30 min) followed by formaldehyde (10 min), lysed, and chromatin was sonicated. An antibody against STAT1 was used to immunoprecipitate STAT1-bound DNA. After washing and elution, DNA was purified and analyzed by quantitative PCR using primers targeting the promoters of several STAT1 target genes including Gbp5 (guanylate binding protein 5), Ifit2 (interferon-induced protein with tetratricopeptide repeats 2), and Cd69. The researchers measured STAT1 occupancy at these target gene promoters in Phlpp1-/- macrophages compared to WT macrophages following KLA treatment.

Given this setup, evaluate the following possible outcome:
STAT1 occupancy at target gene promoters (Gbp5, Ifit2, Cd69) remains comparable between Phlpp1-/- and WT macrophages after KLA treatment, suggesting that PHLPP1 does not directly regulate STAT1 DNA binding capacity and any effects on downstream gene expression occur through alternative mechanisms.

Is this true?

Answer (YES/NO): NO